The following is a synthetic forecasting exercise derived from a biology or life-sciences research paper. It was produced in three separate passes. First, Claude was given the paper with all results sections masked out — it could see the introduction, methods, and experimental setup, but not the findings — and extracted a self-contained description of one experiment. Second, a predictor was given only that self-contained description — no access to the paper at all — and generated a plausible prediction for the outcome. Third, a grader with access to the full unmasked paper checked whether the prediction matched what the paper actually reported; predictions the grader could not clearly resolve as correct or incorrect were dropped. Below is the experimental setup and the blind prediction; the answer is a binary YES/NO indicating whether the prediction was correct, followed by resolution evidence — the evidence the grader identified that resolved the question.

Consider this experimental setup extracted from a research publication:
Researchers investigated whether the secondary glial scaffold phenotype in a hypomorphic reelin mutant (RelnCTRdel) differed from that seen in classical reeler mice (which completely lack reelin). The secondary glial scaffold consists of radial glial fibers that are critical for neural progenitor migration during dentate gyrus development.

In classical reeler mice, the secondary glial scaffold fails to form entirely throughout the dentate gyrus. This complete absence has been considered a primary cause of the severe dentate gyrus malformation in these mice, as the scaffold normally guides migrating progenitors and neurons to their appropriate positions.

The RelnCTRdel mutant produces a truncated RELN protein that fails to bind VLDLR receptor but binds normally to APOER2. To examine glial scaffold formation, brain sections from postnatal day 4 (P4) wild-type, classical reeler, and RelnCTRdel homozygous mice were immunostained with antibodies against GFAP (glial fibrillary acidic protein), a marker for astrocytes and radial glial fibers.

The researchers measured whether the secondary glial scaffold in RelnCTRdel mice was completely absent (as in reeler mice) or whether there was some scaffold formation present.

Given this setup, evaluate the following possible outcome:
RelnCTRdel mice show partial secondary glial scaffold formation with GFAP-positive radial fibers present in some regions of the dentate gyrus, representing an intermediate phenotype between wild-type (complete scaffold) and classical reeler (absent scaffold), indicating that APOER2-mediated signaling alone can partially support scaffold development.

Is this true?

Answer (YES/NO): NO